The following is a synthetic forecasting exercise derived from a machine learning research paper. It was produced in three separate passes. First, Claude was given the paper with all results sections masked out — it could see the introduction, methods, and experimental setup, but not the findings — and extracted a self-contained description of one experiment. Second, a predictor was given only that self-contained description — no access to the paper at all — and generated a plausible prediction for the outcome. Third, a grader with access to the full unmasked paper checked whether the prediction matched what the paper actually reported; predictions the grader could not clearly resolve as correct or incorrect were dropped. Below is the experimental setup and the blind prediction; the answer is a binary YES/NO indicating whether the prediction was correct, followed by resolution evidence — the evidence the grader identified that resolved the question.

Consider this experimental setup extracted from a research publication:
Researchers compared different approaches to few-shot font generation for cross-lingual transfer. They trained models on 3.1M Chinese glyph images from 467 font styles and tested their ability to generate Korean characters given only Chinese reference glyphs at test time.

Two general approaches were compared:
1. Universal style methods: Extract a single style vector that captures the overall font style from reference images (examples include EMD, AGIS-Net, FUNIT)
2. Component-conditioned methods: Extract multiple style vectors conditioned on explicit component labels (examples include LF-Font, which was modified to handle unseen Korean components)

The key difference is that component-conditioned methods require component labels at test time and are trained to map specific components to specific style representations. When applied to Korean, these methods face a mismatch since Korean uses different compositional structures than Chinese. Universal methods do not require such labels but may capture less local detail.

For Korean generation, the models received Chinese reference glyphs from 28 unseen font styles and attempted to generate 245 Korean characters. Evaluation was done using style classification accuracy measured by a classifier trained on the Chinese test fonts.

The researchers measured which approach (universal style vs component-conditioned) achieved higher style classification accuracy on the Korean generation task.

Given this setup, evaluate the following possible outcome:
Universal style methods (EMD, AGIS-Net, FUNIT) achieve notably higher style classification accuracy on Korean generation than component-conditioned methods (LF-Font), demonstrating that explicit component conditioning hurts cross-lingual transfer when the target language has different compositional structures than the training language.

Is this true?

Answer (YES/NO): NO